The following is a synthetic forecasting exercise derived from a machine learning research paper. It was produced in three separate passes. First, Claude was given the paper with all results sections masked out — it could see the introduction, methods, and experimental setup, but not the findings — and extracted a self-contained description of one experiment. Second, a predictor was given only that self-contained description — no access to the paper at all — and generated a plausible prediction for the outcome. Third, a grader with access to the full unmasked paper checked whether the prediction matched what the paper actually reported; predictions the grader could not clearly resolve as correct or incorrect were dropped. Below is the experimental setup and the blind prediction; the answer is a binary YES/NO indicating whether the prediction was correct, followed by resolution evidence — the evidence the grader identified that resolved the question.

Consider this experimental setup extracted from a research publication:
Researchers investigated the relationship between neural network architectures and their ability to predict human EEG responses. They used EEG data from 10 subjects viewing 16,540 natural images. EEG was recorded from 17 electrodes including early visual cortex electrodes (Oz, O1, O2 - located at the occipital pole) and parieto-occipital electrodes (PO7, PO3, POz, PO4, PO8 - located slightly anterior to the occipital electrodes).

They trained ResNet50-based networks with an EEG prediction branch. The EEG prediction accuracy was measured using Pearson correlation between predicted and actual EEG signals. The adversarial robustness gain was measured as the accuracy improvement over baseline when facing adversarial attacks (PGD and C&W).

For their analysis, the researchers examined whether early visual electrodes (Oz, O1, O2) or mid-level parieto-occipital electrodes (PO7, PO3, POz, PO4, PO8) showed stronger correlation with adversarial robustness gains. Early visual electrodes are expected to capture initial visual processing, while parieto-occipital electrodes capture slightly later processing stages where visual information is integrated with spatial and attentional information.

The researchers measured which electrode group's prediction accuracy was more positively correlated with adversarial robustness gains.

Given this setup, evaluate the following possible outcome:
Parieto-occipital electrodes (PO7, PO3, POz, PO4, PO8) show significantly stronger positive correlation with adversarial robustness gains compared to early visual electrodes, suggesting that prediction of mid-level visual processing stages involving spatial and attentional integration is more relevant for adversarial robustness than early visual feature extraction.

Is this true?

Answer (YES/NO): YES